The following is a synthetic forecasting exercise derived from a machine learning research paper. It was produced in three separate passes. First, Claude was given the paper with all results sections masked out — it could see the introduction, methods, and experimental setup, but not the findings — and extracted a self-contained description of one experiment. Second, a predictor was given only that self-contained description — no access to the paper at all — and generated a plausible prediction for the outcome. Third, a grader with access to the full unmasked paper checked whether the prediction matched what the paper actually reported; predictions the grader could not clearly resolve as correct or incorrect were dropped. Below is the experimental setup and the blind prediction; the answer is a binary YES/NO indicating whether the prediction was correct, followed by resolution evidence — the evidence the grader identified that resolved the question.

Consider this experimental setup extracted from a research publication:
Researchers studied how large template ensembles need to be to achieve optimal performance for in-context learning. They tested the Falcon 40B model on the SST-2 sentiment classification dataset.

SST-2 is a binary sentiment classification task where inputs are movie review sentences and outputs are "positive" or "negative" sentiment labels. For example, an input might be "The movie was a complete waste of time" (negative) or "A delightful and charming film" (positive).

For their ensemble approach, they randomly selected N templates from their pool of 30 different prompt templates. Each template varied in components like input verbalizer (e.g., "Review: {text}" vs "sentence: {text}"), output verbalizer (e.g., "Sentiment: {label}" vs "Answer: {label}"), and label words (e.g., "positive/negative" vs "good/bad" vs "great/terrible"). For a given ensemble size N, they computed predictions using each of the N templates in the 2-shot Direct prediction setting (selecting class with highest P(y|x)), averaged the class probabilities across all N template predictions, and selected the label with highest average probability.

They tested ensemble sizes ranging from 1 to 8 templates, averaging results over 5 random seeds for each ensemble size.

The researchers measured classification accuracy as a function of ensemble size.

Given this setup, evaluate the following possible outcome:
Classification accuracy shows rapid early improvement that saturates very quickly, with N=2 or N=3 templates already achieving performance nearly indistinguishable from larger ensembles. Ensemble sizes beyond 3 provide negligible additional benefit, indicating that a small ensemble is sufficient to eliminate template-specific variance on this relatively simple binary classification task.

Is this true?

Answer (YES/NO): NO